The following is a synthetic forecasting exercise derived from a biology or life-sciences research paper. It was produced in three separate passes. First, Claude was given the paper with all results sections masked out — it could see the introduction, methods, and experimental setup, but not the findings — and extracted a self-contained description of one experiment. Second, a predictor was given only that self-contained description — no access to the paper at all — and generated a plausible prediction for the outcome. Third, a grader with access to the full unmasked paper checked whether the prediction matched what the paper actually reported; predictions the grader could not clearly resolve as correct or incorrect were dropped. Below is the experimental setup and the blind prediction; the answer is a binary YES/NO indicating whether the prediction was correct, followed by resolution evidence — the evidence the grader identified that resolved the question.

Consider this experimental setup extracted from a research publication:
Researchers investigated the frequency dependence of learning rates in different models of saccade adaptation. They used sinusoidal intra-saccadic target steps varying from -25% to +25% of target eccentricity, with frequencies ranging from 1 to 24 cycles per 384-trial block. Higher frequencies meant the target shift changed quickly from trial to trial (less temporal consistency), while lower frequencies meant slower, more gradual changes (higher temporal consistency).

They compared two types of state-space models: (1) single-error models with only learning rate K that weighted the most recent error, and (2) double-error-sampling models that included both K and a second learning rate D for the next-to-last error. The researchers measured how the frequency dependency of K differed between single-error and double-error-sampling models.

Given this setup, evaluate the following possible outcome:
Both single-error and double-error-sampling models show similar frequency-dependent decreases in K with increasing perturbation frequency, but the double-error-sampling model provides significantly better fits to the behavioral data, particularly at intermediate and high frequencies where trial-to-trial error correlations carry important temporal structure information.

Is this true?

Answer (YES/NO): NO